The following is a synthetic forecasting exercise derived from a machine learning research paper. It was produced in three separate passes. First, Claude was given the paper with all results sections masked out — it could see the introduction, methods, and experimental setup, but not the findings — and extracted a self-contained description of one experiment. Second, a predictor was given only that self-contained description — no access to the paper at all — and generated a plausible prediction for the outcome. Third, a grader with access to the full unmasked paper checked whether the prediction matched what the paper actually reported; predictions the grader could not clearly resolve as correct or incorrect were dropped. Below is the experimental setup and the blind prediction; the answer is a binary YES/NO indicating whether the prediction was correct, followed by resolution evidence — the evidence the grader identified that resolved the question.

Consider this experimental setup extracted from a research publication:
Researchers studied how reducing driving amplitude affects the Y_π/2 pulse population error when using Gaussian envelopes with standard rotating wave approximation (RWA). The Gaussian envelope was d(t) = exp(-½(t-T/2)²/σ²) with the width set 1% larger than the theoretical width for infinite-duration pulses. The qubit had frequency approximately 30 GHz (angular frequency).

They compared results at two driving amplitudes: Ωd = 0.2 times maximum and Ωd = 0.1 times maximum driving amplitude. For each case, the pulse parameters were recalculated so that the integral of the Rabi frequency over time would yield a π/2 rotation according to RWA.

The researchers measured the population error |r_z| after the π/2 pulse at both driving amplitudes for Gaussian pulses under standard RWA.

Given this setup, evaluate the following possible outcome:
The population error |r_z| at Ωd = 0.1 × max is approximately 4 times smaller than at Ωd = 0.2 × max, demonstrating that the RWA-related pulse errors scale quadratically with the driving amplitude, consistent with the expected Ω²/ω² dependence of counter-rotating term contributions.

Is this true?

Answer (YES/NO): NO